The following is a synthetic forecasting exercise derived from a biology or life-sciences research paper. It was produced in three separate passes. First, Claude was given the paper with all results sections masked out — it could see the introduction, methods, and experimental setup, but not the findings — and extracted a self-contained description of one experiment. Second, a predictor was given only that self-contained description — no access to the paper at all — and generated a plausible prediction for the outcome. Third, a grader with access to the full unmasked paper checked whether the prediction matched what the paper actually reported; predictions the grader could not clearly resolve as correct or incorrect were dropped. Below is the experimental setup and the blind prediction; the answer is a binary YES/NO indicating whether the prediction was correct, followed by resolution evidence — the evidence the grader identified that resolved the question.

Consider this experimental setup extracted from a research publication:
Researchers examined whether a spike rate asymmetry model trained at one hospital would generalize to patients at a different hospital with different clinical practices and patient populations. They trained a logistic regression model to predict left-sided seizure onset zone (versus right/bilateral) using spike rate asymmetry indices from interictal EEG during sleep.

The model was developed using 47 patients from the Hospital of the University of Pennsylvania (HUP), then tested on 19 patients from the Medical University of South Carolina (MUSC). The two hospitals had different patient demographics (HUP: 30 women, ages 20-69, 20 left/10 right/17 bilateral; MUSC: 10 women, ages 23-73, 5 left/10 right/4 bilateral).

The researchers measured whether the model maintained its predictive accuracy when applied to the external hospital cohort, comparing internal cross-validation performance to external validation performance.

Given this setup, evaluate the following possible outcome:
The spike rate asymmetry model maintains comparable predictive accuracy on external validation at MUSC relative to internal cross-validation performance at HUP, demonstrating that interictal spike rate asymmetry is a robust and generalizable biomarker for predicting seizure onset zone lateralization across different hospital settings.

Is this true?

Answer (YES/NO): YES